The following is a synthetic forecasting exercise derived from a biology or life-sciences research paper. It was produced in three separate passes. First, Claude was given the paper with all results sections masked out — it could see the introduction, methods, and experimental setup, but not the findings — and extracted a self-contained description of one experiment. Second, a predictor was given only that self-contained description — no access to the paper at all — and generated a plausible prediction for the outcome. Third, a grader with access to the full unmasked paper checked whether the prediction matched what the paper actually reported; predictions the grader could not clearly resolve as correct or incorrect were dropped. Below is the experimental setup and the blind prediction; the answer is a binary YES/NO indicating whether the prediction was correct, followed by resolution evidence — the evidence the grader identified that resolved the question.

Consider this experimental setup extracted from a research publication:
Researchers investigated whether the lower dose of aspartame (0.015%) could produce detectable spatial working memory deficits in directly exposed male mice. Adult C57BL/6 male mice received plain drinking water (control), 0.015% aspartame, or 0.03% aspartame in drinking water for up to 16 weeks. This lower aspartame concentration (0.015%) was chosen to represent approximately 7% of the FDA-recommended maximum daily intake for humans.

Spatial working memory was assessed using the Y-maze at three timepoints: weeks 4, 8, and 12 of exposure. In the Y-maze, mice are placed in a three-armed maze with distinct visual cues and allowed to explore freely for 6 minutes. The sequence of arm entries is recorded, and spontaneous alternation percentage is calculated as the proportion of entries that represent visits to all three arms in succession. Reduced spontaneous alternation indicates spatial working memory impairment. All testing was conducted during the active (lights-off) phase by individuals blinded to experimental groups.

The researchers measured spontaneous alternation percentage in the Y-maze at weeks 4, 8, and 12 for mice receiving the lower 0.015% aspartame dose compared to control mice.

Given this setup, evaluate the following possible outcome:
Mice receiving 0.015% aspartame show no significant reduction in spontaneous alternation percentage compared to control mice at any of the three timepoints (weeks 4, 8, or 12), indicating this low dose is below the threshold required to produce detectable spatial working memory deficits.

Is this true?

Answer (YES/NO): NO